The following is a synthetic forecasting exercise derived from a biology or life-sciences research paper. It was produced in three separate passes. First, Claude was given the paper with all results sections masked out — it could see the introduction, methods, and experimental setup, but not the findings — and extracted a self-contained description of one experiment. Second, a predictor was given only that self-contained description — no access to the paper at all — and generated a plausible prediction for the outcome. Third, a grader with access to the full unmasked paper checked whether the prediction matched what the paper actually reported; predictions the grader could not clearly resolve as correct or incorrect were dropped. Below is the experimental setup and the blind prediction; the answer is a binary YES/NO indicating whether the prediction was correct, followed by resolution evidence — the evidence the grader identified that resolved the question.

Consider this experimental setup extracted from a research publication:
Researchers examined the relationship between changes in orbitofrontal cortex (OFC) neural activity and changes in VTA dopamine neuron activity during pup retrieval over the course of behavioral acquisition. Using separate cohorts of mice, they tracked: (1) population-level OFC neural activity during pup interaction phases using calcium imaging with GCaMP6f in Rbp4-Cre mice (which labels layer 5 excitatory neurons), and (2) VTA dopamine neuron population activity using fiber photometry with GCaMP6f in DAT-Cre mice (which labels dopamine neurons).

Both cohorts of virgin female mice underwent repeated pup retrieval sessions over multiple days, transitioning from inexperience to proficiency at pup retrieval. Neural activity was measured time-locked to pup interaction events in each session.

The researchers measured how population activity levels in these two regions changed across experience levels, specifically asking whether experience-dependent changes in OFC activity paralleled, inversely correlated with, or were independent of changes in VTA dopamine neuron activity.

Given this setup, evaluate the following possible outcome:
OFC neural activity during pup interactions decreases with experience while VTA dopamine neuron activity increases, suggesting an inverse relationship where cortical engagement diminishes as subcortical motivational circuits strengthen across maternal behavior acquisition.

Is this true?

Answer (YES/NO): NO